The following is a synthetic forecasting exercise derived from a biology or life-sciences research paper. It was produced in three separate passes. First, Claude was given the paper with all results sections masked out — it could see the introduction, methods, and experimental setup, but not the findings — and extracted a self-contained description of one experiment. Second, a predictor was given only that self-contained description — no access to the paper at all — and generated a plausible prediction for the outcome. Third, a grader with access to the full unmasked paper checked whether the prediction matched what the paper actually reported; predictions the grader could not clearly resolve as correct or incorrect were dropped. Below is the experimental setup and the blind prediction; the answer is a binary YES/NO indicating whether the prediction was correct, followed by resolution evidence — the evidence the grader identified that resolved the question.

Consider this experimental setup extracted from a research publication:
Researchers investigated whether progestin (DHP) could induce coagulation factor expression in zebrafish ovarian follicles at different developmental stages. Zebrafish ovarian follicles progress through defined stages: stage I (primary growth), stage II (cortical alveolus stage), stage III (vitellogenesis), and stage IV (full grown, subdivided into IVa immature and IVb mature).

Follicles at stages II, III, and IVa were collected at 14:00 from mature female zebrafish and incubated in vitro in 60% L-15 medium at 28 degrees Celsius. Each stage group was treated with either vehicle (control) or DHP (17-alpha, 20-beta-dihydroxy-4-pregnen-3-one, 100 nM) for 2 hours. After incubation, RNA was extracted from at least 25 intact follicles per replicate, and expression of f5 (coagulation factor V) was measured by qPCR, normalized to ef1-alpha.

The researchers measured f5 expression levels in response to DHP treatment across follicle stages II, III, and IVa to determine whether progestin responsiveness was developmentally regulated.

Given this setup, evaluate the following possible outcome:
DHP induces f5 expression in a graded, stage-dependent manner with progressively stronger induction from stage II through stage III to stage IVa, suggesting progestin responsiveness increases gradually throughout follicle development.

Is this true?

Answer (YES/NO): NO